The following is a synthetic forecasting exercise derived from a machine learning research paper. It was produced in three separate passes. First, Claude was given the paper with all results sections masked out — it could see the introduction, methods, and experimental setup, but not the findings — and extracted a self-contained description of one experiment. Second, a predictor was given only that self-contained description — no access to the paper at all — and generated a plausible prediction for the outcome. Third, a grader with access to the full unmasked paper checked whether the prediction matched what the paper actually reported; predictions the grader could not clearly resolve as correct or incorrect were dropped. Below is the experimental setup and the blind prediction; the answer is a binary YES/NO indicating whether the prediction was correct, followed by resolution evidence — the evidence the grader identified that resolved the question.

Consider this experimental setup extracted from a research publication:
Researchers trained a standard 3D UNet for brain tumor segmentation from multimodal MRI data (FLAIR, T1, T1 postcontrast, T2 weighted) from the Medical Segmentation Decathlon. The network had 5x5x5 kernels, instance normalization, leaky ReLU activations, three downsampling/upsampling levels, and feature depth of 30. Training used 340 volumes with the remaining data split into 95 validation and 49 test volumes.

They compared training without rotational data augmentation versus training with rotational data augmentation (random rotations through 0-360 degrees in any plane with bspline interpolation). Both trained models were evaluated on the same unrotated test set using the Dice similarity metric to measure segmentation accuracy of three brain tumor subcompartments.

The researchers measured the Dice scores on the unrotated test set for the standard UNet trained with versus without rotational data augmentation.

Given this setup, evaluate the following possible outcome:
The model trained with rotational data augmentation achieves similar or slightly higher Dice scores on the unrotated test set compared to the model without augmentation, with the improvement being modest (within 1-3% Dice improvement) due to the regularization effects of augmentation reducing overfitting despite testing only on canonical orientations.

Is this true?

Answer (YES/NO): NO